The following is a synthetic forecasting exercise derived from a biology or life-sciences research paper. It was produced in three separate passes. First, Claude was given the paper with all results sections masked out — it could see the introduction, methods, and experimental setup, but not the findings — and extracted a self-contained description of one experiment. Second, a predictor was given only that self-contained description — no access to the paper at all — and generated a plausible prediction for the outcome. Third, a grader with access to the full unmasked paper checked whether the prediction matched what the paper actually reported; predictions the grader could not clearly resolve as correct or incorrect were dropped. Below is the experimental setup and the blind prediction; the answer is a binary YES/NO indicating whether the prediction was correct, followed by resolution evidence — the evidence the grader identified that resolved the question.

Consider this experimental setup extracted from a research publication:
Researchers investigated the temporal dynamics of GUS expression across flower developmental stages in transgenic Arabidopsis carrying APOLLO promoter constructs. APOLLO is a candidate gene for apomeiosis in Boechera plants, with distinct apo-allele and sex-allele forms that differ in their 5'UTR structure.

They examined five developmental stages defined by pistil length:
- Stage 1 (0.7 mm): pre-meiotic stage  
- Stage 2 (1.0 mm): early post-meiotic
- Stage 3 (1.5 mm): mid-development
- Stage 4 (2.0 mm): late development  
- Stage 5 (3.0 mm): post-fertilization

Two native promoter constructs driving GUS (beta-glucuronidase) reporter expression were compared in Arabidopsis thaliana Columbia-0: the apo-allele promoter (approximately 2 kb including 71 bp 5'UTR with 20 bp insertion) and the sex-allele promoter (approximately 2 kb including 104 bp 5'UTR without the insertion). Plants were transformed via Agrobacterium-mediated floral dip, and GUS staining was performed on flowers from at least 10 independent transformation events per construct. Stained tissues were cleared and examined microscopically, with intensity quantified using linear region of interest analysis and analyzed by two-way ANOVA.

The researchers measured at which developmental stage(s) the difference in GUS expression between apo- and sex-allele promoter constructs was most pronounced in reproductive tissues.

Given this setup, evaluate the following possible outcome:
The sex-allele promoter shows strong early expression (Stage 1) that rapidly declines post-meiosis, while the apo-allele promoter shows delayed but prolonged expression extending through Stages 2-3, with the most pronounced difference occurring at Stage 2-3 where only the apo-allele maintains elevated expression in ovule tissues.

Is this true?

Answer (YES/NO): NO